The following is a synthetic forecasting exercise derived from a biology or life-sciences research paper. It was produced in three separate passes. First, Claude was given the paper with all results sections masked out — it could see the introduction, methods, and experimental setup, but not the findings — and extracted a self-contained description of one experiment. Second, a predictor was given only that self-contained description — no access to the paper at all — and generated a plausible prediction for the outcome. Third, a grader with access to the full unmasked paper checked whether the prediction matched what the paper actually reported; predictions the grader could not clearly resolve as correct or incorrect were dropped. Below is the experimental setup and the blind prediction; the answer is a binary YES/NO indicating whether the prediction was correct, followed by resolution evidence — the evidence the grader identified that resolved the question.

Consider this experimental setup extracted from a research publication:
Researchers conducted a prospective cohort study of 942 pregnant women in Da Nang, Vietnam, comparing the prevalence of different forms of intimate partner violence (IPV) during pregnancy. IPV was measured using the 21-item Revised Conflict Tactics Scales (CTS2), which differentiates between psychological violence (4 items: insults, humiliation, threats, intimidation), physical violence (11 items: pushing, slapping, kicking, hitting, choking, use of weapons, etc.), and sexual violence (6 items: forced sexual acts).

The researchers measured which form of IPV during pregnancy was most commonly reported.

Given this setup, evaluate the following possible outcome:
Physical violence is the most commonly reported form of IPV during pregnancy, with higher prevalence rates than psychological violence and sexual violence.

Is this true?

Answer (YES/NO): NO